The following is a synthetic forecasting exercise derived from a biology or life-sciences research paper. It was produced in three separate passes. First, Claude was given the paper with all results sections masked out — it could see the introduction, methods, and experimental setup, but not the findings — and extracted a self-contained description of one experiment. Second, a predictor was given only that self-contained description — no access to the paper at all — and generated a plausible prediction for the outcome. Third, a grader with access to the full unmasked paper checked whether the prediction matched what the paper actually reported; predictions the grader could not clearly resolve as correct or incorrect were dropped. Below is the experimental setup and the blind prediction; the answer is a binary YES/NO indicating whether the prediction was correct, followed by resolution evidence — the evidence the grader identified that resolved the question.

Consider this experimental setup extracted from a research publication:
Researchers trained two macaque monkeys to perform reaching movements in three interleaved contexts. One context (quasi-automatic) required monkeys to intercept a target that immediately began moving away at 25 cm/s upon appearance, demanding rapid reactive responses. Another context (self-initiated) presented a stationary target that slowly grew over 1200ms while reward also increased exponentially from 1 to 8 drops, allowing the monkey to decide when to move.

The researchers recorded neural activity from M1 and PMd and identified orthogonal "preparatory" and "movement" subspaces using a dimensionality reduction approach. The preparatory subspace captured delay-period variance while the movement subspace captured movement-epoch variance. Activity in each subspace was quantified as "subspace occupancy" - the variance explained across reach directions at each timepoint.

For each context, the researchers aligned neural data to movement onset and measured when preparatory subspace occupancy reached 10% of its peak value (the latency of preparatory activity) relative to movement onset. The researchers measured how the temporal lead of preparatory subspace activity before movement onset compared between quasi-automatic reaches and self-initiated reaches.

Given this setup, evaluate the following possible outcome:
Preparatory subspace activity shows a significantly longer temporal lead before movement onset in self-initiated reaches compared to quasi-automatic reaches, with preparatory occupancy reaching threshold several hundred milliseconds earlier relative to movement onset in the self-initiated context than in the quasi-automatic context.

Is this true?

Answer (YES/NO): YES